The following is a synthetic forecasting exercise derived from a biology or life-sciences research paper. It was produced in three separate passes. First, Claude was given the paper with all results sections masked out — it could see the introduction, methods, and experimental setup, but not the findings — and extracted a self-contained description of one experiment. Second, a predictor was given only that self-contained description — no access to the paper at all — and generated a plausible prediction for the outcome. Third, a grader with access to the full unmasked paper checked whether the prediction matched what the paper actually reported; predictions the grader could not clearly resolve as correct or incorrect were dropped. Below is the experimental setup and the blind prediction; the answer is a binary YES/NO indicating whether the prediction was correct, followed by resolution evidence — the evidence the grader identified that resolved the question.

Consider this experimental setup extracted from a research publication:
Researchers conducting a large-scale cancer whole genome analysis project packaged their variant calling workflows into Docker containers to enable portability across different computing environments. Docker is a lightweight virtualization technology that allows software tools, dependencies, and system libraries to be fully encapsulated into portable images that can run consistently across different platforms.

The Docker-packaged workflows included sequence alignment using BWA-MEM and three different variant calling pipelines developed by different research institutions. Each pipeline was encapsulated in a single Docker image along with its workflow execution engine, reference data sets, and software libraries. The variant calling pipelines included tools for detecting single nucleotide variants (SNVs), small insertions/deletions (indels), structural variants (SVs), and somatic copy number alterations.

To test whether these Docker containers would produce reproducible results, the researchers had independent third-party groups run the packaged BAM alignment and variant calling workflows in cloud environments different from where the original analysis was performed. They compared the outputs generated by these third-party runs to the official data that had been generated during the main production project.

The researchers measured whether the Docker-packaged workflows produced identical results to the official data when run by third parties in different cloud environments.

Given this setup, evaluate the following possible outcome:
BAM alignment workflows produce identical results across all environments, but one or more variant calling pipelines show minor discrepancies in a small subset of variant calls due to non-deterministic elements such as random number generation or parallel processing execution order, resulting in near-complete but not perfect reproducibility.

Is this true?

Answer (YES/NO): NO